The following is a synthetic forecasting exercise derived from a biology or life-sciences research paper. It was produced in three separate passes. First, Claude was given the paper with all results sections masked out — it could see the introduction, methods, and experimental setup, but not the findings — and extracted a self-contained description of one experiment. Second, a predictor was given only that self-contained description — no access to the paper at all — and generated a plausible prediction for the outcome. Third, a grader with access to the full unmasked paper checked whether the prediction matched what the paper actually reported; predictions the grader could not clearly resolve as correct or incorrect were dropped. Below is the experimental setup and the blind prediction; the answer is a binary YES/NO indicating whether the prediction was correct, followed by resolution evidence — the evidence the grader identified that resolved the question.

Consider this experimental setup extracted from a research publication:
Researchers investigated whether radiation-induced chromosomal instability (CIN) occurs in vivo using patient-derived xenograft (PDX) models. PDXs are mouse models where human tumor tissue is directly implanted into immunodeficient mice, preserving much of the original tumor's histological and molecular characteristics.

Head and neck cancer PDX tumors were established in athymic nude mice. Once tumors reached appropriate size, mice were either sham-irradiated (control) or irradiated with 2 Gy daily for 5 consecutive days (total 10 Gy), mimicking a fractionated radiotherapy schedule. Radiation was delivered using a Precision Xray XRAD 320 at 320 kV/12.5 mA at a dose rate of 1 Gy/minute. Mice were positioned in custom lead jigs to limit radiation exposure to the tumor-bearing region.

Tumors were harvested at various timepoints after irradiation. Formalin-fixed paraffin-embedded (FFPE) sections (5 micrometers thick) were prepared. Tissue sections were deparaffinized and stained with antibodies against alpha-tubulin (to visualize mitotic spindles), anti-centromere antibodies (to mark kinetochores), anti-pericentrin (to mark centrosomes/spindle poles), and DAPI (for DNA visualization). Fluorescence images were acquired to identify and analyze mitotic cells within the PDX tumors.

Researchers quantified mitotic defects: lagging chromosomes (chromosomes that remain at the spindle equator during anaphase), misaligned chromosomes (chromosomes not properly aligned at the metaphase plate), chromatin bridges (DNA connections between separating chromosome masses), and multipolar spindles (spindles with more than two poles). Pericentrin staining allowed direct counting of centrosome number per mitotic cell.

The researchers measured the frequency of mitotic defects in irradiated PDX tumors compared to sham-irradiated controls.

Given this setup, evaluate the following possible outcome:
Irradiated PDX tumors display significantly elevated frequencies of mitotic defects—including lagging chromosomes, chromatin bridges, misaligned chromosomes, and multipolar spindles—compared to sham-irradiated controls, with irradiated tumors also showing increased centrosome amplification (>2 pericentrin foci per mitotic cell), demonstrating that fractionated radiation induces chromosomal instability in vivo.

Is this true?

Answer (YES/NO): NO